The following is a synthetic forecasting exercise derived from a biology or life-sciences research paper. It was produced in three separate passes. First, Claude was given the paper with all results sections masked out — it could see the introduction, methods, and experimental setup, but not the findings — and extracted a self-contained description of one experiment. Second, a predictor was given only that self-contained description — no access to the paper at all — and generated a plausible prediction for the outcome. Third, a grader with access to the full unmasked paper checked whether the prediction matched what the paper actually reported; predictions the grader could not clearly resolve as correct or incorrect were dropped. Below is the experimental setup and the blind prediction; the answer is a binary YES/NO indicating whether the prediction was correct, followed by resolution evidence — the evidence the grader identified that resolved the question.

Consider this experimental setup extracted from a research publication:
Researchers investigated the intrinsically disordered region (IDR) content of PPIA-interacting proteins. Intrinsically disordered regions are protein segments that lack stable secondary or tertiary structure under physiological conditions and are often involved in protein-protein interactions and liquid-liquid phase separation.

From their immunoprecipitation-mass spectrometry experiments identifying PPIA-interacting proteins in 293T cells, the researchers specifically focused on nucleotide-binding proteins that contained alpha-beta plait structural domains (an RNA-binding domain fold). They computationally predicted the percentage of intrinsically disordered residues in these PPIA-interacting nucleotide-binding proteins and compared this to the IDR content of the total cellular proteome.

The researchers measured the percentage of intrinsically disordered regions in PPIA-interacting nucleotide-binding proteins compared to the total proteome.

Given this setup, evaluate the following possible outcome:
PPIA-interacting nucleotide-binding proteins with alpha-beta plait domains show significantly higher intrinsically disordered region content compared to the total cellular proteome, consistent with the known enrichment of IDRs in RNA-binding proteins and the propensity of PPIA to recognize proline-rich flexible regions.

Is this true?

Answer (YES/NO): YES